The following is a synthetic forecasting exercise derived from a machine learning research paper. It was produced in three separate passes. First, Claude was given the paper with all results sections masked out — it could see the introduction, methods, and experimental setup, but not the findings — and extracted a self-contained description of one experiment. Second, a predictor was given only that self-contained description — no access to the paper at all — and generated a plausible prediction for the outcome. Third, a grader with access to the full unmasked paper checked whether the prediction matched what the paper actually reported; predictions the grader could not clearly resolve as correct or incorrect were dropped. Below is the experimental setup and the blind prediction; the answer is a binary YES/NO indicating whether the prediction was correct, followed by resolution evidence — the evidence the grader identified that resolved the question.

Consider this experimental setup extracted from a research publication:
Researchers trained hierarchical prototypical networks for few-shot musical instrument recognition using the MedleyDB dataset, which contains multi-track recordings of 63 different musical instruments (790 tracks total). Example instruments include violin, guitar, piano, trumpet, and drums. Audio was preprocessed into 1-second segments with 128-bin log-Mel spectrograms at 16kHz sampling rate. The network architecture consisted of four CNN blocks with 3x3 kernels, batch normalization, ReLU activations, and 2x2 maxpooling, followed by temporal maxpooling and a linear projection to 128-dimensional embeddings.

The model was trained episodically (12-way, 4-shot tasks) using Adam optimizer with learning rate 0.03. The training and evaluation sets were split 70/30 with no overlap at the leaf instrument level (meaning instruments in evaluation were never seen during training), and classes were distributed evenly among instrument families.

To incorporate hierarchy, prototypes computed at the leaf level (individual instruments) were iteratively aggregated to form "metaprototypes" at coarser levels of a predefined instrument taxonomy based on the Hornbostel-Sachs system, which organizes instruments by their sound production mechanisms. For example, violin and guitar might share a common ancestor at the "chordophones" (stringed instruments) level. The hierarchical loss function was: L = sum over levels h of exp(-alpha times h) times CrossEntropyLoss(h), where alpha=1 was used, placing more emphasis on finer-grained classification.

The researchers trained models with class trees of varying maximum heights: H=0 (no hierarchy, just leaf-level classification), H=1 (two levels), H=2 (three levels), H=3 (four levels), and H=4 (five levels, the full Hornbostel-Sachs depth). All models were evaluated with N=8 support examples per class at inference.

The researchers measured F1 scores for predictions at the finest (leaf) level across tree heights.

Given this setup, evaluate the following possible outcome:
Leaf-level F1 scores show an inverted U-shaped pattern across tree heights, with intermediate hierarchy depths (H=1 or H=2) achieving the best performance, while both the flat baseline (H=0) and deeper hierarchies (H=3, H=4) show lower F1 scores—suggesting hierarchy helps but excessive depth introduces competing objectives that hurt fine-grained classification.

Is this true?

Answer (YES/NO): YES